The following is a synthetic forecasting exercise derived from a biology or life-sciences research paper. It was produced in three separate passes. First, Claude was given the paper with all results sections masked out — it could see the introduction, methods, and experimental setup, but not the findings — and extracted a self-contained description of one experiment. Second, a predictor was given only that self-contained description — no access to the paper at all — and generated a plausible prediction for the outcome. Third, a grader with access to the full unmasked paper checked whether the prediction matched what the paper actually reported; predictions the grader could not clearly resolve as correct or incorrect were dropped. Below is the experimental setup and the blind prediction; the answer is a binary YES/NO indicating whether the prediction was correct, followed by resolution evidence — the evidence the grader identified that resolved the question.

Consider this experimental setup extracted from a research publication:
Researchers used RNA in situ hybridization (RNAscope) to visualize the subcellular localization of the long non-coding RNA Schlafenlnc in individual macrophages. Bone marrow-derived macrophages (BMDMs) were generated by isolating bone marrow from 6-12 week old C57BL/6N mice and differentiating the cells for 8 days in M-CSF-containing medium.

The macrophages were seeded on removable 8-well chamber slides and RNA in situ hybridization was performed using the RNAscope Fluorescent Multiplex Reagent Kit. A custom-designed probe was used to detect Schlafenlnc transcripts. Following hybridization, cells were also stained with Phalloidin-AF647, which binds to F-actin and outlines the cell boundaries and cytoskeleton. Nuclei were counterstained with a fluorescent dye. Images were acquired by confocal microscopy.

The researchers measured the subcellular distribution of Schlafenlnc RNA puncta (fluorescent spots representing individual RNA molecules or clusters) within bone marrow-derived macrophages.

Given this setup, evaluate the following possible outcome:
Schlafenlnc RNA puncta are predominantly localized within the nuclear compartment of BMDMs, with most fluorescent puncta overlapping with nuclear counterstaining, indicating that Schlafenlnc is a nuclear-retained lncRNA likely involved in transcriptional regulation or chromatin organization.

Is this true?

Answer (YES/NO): NO